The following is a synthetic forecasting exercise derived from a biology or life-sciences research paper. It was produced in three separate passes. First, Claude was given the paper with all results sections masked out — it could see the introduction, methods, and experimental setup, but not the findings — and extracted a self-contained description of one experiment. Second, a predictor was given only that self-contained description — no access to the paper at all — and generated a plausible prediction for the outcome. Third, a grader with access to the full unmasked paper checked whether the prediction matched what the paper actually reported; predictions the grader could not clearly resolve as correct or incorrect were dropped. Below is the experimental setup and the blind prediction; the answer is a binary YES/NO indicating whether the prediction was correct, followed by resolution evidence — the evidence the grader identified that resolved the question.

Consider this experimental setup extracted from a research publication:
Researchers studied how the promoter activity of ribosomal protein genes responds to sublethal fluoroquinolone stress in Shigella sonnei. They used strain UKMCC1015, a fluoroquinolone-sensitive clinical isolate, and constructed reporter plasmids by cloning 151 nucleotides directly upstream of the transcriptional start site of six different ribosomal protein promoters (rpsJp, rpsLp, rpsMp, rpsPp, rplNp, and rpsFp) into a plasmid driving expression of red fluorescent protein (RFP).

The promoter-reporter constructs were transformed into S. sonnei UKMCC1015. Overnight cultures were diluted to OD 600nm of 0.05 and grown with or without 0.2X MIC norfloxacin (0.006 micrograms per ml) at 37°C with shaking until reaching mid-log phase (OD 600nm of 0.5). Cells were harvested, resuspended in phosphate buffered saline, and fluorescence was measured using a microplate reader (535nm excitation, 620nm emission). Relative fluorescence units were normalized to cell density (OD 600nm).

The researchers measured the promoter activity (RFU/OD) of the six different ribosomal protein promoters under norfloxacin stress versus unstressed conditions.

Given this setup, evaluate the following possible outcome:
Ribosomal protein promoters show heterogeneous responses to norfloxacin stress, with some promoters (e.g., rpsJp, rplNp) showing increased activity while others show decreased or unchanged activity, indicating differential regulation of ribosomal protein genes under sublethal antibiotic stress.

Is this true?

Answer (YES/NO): NO